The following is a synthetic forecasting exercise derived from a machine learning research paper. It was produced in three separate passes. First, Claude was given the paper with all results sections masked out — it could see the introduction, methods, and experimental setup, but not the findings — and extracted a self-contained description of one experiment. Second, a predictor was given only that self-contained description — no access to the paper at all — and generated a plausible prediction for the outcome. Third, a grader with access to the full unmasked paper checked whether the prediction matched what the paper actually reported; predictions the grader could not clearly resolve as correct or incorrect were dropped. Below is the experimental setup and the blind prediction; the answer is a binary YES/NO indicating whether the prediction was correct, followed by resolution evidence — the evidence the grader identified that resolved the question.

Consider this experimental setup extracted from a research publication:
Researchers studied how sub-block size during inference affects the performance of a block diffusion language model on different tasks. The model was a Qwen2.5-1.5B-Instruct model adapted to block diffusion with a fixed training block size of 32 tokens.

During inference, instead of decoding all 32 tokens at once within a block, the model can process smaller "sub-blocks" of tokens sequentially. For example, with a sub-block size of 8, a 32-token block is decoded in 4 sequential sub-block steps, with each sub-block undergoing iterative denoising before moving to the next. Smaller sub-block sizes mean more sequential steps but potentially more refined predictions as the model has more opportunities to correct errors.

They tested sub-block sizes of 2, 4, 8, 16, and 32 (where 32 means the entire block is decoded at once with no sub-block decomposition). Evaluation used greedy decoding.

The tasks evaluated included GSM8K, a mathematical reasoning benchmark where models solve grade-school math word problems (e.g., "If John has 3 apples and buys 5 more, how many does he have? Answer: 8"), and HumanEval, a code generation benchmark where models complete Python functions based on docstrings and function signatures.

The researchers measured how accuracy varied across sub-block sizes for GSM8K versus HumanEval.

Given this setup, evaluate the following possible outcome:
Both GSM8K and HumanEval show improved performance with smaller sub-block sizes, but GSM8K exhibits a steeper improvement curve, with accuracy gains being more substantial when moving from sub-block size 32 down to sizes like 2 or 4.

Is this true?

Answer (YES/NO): NO